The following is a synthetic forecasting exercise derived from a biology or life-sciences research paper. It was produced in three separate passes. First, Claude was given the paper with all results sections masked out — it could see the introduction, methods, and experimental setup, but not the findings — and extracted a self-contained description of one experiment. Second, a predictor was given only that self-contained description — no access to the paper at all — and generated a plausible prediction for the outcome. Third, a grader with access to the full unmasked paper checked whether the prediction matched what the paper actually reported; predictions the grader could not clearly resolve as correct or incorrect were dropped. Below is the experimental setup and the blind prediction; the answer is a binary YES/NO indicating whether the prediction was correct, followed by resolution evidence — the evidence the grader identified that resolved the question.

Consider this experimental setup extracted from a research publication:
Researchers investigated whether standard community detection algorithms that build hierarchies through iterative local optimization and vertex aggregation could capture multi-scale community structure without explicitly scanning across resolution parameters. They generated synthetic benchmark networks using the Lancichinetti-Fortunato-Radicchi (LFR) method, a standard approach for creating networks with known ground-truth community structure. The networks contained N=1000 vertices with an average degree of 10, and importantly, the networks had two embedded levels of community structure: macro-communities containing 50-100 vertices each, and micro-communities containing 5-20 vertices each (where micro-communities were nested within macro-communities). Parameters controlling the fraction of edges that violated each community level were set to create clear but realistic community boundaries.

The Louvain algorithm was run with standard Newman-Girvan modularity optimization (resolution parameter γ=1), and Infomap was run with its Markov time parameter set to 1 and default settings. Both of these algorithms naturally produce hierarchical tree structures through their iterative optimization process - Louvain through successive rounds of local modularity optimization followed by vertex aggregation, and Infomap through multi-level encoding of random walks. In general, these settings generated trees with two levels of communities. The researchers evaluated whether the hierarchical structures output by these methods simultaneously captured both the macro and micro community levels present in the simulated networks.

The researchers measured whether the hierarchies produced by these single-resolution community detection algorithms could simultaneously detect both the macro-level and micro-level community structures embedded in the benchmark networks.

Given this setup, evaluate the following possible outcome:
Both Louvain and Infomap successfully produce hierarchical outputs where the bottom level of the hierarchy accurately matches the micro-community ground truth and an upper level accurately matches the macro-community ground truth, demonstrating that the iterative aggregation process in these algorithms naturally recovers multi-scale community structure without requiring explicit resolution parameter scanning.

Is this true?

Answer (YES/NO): NO